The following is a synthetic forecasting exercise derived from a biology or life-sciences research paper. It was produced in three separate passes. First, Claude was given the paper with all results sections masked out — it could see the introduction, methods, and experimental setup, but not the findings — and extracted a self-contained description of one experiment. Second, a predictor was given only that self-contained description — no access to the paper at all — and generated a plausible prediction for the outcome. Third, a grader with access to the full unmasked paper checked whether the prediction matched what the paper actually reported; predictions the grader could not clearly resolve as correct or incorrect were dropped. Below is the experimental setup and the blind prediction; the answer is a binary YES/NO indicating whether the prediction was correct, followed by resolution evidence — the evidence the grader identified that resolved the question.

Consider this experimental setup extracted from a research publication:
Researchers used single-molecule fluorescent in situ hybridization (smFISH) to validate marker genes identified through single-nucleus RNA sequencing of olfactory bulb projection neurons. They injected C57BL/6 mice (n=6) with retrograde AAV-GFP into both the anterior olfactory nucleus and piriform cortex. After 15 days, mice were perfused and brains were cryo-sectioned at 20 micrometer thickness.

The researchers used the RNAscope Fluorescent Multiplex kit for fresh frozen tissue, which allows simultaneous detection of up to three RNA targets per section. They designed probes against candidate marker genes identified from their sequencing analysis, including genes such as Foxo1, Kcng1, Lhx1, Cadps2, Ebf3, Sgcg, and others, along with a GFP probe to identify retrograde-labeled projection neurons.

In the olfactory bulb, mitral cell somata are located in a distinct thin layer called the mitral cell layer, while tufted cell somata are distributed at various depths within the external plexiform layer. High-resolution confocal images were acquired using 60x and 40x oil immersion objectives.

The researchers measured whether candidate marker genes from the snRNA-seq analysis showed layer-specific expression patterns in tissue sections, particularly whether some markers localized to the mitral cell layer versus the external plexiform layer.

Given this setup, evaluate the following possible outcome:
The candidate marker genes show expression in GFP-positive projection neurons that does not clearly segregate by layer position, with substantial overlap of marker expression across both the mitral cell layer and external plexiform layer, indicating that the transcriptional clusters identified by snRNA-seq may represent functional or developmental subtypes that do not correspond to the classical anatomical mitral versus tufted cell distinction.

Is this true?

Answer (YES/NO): NO